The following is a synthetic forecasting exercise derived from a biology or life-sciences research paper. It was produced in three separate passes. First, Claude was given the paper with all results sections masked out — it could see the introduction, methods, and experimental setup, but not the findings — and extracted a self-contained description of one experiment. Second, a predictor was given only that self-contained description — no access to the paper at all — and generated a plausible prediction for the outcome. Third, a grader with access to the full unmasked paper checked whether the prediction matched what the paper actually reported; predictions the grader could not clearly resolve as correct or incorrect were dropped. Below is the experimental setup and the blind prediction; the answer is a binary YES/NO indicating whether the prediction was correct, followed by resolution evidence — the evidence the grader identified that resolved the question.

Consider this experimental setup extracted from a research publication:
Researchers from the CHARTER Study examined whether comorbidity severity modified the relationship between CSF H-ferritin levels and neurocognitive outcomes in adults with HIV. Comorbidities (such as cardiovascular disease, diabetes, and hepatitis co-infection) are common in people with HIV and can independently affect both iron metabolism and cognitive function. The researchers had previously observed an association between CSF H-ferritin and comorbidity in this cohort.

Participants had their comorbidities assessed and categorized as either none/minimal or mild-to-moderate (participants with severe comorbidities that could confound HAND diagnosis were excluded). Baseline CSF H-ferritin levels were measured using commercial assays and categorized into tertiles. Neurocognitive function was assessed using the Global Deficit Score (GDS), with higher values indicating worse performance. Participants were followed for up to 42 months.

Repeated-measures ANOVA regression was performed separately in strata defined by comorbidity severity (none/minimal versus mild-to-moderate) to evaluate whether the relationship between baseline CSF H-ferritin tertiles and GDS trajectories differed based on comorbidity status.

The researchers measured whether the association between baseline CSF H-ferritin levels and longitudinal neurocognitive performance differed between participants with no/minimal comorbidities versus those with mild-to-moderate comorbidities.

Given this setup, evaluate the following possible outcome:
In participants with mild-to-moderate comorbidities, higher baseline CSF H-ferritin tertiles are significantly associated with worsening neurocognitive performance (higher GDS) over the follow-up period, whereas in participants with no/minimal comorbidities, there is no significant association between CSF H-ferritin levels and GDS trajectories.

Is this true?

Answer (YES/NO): NO